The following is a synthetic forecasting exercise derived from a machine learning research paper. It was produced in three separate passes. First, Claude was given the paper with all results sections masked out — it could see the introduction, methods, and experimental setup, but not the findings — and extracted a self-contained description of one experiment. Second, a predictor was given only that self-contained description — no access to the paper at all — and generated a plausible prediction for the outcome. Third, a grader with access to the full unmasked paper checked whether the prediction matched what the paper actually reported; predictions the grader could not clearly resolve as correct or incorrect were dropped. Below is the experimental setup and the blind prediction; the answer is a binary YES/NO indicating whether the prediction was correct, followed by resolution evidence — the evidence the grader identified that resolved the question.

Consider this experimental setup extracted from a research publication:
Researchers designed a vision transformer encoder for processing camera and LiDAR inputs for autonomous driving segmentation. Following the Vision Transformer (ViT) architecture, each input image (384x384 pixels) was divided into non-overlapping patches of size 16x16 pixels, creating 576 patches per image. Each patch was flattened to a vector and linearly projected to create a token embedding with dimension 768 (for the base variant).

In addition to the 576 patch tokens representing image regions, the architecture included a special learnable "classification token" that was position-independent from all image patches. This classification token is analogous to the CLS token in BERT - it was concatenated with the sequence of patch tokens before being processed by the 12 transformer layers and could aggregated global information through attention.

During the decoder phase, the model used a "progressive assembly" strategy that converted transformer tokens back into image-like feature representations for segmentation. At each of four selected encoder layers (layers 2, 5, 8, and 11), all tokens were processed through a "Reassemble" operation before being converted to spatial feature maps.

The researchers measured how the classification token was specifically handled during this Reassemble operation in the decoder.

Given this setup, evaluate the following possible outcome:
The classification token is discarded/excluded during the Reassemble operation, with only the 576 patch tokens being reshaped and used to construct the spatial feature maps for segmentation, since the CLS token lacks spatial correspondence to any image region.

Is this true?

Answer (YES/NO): NO